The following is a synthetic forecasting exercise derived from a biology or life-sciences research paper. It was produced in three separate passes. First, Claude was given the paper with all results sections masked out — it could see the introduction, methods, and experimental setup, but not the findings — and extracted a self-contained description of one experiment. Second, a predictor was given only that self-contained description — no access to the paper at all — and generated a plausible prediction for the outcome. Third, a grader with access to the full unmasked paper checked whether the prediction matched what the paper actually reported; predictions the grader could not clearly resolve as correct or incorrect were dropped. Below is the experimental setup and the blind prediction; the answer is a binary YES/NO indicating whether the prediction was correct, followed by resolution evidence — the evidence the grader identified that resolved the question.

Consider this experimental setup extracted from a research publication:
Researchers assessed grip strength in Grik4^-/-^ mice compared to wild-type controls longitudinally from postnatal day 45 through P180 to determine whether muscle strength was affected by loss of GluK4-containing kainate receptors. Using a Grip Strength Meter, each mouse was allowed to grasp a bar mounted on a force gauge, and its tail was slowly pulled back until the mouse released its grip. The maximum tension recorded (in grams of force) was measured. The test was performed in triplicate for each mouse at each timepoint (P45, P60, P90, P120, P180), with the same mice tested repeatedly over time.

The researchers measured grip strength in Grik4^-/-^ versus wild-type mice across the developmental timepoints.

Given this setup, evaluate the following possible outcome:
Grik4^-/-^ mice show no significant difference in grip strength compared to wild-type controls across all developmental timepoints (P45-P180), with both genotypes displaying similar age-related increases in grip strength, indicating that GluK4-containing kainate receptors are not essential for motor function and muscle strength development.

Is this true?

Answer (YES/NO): YES